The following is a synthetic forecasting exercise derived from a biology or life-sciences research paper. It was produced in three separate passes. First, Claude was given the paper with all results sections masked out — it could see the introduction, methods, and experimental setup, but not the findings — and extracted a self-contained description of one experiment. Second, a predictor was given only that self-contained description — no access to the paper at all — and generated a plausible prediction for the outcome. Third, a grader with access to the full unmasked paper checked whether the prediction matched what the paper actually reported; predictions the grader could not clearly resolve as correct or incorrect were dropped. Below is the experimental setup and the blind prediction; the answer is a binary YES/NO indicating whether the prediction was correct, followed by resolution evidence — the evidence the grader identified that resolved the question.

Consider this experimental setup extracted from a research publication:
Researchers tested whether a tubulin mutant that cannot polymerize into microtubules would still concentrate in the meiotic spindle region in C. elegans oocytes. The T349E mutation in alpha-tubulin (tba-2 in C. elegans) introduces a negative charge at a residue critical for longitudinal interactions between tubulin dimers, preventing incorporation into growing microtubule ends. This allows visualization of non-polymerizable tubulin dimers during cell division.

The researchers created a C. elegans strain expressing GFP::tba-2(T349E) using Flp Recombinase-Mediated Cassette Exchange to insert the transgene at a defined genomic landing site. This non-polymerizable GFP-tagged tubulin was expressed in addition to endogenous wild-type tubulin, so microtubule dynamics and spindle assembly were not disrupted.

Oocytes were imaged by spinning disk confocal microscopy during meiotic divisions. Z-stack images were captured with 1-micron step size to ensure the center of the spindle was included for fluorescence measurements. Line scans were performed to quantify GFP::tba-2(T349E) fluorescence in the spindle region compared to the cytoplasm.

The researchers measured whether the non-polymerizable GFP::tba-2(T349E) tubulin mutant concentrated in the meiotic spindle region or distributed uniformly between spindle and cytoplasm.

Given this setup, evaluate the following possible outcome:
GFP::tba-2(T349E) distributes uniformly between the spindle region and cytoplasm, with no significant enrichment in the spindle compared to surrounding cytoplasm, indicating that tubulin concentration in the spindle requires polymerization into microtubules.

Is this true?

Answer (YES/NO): NO